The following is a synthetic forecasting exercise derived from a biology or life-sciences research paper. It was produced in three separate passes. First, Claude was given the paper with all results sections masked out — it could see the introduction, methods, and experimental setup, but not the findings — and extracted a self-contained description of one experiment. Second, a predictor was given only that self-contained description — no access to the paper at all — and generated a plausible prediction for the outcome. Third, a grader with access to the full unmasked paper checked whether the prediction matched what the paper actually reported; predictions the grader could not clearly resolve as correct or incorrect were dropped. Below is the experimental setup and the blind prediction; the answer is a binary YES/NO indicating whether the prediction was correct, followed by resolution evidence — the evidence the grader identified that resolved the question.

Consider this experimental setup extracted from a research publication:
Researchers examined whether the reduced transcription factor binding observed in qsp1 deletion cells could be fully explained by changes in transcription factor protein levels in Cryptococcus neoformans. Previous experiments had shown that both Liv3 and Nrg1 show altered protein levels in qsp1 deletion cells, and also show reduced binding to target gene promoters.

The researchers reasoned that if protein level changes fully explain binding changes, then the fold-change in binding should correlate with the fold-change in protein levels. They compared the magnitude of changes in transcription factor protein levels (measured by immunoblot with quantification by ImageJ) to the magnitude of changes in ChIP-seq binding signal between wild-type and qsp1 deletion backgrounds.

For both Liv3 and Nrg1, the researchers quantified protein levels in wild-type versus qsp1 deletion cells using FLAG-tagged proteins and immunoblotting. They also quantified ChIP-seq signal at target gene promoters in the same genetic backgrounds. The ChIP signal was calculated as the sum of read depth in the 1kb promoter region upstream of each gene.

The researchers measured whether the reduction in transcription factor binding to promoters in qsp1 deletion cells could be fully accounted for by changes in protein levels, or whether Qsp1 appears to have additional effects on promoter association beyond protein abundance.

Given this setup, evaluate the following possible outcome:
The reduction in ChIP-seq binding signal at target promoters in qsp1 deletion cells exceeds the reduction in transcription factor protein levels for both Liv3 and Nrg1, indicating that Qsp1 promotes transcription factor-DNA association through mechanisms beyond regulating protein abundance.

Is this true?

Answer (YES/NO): NO